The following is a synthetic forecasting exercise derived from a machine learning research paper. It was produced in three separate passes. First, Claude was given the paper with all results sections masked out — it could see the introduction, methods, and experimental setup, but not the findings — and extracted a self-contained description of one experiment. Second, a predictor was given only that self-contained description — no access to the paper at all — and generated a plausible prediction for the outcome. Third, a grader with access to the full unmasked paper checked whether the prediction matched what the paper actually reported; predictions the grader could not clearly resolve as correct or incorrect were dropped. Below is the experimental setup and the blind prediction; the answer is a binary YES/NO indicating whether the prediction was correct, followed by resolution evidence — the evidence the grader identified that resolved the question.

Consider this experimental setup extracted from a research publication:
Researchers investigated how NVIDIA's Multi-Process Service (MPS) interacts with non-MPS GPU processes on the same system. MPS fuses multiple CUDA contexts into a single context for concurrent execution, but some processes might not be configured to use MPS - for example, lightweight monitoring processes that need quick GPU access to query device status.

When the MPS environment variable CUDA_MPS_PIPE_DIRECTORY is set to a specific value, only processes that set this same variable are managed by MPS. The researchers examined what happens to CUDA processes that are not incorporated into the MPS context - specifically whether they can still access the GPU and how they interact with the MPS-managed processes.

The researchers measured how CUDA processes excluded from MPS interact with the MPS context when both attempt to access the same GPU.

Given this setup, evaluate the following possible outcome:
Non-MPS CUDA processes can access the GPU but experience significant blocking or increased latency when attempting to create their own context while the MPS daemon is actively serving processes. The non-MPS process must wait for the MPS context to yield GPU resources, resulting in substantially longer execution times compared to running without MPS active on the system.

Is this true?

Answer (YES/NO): NO